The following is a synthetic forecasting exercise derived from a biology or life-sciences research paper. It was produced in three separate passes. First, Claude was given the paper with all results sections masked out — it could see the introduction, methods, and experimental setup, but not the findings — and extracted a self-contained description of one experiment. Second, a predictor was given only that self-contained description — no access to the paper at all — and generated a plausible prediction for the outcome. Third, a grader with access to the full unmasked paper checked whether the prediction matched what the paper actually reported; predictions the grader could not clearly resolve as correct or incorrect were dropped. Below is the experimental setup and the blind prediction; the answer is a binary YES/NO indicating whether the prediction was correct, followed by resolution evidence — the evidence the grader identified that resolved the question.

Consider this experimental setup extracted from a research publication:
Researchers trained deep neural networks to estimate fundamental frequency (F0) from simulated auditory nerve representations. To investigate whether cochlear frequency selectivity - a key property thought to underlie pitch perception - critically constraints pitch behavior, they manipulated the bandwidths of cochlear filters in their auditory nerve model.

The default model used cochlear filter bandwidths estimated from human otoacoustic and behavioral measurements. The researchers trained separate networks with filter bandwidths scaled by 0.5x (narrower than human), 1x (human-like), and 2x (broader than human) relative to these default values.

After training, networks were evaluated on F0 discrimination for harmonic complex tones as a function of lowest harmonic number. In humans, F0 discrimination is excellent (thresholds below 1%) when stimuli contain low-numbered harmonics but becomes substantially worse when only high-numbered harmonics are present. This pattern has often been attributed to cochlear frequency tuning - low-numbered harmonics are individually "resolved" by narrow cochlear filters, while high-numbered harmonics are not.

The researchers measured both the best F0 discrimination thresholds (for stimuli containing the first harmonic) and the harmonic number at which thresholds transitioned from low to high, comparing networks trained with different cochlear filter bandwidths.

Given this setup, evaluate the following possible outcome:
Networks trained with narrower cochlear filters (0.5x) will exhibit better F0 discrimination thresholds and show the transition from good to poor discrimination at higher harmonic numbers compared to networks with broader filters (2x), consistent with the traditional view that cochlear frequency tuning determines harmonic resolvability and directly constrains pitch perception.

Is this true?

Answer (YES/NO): NO